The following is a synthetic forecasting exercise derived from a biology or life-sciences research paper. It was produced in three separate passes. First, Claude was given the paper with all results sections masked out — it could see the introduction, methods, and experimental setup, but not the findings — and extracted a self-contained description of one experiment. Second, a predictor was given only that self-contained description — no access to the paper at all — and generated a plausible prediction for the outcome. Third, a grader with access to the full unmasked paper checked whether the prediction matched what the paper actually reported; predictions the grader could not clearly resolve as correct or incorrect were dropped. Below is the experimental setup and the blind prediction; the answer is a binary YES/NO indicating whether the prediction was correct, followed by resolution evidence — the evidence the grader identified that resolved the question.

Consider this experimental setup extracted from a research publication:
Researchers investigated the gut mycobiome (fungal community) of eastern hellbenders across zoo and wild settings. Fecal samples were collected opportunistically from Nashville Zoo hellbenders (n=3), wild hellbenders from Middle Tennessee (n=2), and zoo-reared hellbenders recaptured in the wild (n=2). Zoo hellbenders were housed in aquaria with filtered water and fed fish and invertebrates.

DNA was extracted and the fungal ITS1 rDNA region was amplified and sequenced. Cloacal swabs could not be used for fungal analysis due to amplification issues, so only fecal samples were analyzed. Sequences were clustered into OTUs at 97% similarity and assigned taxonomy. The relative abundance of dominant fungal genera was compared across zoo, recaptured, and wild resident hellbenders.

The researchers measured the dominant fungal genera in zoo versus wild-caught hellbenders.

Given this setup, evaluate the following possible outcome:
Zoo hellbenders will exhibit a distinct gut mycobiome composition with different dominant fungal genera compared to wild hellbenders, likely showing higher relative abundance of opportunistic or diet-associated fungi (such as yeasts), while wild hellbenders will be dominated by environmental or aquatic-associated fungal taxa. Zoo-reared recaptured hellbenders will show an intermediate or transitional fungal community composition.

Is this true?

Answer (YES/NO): NO